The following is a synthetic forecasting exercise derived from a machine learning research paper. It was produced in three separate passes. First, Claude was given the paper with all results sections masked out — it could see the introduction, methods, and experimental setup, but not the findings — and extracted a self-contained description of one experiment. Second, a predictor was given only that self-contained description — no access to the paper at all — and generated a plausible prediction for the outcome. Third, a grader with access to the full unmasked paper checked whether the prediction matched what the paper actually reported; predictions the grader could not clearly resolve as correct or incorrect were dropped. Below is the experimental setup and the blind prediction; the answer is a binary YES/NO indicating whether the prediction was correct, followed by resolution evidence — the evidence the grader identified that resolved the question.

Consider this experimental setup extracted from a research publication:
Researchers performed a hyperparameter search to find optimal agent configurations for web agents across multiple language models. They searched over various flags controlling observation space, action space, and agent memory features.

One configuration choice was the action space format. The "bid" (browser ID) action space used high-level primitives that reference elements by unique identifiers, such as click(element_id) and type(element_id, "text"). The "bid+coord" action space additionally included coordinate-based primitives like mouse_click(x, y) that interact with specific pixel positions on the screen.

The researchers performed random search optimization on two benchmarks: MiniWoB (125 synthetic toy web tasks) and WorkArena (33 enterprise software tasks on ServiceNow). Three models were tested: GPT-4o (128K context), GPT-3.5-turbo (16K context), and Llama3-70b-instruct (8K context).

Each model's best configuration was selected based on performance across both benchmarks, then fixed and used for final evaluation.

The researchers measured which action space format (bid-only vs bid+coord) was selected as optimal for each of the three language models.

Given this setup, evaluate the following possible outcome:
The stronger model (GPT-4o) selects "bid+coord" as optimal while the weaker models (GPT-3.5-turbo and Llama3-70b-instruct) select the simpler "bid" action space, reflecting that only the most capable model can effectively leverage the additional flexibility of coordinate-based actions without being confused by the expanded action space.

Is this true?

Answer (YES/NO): NO